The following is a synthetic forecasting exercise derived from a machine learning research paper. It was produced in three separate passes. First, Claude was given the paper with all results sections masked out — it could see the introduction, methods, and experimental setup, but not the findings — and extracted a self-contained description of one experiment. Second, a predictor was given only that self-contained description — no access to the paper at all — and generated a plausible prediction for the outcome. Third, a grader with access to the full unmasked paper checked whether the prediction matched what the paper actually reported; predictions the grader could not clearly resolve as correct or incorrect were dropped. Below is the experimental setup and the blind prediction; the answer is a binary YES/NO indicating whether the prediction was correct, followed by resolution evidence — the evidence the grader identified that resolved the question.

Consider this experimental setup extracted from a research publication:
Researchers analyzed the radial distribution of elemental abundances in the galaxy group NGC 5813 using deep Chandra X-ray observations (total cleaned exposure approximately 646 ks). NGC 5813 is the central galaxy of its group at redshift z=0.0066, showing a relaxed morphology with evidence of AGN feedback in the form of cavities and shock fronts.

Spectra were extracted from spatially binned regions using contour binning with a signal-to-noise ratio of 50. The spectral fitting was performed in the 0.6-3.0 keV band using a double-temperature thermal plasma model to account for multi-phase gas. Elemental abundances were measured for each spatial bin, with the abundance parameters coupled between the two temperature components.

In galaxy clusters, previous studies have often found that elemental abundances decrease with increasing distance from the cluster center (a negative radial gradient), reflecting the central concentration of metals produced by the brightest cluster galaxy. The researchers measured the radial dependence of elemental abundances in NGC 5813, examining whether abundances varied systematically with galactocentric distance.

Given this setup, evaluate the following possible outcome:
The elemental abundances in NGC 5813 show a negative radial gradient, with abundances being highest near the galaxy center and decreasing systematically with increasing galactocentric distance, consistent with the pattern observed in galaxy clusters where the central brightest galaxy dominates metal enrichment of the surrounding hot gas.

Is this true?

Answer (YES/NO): NO